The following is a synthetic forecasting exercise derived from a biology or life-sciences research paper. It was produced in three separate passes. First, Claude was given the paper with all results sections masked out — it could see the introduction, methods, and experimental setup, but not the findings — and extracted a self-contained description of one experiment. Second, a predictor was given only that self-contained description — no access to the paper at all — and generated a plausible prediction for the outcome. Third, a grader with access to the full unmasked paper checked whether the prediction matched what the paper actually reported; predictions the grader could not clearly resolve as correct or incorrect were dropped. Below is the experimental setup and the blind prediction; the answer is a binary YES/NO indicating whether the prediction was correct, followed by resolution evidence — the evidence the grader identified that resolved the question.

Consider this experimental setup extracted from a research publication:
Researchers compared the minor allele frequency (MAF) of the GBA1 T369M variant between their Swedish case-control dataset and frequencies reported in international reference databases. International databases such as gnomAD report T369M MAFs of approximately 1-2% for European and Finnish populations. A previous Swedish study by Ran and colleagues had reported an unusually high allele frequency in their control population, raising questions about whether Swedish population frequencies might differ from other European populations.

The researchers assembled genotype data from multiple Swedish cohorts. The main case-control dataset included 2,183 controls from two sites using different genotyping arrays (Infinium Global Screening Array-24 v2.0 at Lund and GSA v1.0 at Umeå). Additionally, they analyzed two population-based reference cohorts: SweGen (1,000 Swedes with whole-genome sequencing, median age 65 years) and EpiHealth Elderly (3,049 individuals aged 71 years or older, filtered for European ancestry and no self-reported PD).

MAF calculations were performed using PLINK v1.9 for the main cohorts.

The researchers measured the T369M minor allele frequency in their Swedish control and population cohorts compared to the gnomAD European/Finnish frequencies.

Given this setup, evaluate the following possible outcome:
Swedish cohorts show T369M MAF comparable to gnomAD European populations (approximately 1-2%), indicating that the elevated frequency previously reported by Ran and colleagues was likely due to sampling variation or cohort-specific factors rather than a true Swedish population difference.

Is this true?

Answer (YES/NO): NO